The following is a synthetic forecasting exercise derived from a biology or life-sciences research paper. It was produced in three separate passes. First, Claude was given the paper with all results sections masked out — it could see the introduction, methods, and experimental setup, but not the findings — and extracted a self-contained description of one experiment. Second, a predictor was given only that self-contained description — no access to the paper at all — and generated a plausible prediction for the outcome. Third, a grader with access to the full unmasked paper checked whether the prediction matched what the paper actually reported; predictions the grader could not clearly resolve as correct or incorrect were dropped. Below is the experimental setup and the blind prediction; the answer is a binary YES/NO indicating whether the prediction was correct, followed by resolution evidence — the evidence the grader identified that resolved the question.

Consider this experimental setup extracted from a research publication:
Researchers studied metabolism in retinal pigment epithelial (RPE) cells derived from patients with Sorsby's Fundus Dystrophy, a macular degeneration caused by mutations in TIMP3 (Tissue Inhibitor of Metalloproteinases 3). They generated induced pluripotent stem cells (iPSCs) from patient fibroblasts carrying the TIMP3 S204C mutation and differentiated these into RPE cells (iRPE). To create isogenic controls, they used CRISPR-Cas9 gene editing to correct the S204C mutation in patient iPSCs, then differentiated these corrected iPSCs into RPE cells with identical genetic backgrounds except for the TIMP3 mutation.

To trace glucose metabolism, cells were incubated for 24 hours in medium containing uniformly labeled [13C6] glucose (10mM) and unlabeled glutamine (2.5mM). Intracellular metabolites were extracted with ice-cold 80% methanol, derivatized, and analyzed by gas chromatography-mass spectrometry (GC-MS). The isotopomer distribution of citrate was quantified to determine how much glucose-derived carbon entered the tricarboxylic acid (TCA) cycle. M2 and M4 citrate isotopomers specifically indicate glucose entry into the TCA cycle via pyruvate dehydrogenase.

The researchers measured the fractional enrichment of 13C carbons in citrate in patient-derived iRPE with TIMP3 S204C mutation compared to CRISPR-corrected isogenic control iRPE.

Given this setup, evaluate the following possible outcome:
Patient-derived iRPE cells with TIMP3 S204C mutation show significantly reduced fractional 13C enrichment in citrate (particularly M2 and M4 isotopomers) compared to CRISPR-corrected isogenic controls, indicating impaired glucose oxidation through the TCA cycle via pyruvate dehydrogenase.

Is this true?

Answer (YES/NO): NO